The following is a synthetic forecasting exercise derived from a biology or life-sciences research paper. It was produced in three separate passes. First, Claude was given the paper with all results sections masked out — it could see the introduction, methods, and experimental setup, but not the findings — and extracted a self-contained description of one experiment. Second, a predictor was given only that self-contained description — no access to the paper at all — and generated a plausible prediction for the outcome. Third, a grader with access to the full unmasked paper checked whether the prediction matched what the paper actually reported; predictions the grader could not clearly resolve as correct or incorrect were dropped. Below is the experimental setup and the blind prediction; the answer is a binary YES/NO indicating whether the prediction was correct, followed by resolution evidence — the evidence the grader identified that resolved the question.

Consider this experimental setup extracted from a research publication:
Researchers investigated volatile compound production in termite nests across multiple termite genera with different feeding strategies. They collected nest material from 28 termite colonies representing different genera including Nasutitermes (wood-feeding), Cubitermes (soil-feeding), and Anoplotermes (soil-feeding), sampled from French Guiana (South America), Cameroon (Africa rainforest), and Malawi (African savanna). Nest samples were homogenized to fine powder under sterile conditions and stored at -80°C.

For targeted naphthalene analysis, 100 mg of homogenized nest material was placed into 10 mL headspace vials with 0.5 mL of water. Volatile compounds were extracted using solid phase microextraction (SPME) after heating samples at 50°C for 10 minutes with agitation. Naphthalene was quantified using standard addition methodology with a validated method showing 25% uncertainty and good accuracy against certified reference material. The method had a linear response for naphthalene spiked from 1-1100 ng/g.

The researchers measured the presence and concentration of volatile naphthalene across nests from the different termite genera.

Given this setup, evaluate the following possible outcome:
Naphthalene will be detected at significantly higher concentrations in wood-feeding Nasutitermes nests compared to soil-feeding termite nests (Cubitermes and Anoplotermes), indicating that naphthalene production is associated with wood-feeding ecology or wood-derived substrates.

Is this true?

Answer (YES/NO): NO